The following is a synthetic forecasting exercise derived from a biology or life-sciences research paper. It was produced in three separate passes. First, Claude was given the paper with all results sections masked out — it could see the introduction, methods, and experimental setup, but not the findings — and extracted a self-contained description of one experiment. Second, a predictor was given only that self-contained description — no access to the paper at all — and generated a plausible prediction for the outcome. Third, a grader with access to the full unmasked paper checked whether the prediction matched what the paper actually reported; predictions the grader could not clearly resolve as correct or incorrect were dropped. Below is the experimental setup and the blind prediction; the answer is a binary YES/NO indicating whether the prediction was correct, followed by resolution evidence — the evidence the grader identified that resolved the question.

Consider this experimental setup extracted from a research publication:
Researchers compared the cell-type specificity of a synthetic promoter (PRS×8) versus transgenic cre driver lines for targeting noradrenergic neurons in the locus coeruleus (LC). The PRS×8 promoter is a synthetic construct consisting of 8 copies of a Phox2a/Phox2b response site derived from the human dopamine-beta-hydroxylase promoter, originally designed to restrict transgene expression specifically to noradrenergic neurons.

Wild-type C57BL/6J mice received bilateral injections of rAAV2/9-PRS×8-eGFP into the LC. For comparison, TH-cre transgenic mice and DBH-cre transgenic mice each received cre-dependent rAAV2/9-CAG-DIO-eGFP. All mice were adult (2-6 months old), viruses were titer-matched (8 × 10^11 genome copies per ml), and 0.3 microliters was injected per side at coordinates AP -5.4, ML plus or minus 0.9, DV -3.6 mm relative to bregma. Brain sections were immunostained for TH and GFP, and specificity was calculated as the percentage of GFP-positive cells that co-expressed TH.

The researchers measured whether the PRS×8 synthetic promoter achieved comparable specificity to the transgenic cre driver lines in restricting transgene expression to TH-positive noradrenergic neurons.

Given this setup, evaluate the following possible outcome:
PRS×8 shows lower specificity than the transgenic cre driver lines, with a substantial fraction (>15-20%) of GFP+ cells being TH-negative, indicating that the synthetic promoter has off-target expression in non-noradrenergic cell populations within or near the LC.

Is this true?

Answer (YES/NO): NO